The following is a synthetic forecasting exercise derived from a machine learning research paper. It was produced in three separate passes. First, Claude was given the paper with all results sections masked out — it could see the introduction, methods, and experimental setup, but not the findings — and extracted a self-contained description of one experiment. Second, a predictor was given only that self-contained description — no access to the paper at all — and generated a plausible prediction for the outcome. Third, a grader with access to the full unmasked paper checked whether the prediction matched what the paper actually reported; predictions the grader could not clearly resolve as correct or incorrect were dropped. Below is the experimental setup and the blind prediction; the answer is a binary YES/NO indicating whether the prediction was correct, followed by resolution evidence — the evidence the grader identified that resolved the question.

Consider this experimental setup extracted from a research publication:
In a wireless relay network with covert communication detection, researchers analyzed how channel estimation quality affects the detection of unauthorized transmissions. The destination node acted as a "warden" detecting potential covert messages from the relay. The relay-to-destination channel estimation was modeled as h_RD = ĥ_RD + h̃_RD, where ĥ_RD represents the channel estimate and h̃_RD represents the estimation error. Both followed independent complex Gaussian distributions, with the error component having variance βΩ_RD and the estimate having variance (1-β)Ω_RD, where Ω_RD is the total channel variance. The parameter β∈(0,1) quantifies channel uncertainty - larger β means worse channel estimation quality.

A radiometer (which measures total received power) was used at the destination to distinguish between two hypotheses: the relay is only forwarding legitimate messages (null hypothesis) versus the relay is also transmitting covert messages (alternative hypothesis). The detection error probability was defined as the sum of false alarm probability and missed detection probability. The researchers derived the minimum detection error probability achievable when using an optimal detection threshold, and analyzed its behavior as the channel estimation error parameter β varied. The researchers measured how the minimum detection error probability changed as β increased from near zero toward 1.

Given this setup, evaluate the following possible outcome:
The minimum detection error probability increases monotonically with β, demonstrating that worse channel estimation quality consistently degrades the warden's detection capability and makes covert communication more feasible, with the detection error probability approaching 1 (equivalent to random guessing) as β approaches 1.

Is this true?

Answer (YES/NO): NO